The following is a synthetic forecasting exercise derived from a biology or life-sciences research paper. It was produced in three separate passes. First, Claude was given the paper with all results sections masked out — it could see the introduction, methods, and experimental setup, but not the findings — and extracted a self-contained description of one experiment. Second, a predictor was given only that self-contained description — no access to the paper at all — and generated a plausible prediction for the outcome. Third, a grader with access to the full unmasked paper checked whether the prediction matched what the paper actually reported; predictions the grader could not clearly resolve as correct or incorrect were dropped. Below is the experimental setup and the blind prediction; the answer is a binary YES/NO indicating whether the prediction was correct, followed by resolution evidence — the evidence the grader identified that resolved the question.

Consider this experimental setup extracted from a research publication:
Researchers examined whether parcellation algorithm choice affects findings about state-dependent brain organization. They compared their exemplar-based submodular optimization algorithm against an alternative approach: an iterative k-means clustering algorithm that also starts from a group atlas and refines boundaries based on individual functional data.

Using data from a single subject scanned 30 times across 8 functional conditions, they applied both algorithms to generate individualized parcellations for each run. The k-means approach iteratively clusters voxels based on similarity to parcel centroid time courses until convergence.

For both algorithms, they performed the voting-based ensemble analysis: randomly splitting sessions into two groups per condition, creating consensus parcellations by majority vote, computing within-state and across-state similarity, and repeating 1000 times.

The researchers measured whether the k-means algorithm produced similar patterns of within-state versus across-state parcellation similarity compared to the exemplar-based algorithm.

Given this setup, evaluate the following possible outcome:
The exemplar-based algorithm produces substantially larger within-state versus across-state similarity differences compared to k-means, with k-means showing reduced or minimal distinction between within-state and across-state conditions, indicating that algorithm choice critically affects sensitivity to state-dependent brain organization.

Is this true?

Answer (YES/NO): NO